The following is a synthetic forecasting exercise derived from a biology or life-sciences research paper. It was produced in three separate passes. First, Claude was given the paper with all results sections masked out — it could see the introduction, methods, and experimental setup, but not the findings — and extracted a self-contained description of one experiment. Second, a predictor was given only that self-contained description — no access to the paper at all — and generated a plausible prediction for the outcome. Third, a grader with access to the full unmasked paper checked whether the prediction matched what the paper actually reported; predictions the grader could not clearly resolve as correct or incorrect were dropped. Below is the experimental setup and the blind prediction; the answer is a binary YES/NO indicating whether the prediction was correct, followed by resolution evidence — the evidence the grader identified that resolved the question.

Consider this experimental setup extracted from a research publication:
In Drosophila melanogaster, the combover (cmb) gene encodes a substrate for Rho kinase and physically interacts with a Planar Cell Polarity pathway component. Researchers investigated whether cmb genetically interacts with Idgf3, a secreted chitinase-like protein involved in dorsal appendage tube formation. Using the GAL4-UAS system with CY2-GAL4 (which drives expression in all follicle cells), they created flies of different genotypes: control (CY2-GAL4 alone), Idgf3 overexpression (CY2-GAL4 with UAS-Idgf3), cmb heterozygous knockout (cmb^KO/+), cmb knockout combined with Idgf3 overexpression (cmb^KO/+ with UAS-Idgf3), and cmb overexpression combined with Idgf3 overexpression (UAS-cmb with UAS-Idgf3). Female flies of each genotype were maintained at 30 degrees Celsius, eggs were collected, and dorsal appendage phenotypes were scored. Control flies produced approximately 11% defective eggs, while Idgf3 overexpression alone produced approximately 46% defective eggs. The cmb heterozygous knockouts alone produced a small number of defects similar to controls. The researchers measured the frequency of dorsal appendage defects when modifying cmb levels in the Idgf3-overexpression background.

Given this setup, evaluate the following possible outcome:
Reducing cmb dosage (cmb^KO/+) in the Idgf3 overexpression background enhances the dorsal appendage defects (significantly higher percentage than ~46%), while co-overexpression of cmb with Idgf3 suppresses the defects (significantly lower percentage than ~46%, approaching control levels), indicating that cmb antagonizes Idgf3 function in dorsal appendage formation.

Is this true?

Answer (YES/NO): YES